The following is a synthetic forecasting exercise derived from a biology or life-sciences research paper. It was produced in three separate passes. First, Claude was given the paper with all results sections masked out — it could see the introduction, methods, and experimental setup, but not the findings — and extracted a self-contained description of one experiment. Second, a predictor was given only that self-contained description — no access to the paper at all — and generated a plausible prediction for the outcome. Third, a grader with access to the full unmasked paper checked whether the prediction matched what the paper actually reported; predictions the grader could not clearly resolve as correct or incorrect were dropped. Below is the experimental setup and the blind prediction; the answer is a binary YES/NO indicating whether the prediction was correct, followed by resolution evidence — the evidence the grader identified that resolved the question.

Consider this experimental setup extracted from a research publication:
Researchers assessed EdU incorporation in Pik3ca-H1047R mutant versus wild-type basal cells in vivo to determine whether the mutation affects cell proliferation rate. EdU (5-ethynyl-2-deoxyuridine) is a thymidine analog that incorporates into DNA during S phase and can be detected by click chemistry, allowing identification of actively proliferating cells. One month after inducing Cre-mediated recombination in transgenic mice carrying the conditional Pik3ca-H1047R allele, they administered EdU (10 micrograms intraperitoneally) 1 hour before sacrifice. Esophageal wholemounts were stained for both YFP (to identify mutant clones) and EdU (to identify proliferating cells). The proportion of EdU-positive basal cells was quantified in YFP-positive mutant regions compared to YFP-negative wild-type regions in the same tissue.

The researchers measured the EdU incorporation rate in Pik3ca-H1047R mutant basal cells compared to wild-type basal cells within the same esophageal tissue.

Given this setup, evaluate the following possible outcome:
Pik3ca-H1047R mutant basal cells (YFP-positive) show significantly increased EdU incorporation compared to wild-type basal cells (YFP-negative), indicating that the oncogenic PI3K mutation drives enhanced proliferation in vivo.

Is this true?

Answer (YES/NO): NO